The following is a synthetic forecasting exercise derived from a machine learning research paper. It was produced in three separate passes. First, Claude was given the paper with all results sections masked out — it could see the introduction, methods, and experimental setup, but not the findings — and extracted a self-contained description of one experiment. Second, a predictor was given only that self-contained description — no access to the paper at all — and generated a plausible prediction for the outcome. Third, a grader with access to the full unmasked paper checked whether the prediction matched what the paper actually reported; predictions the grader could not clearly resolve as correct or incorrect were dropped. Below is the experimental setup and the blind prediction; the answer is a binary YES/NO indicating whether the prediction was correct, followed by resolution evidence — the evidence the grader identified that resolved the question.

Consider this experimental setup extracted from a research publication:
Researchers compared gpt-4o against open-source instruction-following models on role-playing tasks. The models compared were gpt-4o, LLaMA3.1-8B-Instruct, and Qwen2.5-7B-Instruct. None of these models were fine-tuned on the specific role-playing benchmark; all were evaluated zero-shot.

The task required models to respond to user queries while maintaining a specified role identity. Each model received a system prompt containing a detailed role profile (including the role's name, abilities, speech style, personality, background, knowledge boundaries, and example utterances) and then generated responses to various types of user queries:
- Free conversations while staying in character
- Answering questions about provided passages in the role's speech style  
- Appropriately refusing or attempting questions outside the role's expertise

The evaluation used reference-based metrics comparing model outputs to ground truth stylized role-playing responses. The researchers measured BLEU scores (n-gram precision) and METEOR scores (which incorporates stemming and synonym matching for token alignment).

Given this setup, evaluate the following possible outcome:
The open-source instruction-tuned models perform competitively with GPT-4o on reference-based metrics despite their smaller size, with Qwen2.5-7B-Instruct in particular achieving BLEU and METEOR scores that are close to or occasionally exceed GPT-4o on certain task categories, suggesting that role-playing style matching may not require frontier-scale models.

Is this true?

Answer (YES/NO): NO